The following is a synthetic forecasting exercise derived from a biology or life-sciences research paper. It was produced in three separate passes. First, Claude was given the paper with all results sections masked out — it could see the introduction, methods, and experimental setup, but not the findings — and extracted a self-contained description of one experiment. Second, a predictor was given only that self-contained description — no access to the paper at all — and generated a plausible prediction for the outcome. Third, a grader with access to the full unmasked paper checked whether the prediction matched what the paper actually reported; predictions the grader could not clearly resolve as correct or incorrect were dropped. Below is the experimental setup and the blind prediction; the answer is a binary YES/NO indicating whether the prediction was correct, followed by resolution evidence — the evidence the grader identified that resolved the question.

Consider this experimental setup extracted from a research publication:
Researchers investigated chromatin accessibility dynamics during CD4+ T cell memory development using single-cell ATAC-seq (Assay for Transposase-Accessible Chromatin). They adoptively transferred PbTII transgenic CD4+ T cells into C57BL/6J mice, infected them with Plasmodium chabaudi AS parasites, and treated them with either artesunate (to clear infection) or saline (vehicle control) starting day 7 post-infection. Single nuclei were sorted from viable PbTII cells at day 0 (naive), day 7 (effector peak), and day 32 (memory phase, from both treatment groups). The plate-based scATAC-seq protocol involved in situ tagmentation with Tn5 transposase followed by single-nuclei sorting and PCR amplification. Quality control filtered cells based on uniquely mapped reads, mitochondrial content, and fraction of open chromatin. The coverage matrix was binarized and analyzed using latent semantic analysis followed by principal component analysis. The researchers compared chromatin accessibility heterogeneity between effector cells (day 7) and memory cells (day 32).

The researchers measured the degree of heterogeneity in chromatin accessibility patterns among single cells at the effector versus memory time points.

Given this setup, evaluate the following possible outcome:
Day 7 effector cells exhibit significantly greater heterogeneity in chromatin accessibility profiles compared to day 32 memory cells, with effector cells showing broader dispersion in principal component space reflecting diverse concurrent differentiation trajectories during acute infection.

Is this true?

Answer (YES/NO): YES